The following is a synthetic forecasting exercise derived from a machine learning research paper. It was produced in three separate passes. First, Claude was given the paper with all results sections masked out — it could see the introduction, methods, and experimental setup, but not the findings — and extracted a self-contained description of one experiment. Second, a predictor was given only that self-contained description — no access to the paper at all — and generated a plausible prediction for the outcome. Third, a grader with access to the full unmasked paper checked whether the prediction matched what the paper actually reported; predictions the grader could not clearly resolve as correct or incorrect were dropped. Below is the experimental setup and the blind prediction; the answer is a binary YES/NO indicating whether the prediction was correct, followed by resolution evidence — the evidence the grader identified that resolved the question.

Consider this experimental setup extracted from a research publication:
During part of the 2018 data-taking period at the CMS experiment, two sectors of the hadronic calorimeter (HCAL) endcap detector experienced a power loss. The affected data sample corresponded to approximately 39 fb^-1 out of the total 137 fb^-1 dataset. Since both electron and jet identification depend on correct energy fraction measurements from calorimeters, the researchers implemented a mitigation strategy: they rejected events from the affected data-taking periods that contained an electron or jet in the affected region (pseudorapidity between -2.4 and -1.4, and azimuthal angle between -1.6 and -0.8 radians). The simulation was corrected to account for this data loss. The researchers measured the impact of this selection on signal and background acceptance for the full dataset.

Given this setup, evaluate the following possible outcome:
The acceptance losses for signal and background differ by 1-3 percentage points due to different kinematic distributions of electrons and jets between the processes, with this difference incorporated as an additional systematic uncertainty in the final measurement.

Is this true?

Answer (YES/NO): NO